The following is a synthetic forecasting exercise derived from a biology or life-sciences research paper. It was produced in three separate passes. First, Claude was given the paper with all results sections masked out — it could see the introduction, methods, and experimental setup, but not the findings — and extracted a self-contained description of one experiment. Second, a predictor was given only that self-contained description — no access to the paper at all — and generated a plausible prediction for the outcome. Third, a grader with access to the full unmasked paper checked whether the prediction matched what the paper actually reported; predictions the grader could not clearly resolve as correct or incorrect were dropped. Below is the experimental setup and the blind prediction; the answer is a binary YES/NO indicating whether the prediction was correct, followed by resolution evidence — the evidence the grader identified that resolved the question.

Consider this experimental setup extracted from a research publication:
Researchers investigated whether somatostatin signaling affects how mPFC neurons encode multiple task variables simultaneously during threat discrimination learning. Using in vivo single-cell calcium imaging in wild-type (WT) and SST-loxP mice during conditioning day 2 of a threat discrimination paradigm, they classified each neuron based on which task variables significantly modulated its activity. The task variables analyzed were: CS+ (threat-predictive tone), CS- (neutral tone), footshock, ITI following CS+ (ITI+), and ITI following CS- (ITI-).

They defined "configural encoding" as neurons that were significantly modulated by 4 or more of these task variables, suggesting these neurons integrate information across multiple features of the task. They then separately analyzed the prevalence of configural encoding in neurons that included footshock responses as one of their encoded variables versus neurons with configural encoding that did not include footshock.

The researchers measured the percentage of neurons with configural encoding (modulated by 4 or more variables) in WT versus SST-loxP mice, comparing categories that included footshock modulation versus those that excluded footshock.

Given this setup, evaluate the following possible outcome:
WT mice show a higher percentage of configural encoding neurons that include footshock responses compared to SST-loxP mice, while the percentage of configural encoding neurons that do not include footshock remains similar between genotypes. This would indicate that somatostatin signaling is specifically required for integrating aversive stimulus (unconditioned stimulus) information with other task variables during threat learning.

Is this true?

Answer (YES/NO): NO